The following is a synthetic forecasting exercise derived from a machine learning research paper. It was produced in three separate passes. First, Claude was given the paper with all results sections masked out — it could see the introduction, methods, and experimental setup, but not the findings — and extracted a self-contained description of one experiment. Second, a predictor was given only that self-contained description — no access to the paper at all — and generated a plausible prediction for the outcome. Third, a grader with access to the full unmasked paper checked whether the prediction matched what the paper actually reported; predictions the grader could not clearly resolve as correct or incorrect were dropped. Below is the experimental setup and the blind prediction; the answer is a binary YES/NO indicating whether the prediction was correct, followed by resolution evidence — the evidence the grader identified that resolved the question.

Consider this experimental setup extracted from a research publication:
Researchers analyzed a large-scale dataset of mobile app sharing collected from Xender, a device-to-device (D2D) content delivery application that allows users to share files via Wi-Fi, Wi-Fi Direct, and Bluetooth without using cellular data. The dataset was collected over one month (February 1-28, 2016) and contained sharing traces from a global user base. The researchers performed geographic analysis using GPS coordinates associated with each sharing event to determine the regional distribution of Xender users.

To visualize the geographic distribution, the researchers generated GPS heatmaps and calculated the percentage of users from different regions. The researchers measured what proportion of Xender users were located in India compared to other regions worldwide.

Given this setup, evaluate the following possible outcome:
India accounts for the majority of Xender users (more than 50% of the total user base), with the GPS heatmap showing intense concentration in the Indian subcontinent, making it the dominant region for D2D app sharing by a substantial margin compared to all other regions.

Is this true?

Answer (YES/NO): YES